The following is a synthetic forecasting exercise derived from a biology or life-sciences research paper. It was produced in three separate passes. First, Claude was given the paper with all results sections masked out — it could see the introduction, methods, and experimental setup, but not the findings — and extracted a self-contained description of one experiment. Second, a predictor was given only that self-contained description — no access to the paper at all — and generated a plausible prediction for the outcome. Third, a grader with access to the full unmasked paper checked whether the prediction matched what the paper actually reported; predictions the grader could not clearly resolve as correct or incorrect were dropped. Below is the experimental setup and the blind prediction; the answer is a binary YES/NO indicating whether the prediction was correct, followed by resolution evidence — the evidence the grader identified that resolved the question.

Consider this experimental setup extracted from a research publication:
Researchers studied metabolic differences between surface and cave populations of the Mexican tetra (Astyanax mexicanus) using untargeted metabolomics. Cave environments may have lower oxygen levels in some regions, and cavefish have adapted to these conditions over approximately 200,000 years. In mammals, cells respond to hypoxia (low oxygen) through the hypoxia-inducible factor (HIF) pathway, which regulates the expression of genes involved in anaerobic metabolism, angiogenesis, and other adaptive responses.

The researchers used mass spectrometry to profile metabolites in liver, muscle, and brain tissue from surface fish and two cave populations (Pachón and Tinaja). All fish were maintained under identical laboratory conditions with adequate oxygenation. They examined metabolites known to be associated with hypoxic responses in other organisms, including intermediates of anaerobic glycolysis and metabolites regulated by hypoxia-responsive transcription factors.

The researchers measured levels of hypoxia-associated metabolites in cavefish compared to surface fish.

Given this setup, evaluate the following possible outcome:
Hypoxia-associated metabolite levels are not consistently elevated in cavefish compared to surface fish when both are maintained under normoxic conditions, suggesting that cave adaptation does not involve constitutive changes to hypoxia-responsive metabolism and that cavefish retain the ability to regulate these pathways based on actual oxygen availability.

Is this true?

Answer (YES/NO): NO